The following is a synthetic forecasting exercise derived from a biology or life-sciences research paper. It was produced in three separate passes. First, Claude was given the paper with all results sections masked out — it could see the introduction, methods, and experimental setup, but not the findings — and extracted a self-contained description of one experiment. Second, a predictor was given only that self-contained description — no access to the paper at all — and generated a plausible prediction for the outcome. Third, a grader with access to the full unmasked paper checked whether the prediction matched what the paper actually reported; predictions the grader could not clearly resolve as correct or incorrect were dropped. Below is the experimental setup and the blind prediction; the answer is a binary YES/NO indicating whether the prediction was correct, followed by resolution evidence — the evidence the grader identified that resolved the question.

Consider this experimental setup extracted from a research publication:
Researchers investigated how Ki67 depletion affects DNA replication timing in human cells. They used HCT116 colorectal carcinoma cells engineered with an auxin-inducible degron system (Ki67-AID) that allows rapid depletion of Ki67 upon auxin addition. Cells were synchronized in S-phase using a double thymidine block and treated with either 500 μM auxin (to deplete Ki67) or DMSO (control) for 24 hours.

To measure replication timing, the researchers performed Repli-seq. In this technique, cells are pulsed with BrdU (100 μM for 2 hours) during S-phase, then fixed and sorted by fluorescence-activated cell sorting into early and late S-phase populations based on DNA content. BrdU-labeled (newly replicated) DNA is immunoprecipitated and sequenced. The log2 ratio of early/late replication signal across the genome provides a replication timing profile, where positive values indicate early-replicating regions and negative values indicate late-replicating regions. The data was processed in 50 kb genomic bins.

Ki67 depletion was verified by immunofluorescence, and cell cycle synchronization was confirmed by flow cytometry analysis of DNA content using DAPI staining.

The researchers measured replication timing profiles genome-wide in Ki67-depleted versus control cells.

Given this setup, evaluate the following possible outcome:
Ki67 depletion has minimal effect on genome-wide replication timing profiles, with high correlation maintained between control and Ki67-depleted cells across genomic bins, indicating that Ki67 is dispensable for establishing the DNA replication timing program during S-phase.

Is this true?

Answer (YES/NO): NO